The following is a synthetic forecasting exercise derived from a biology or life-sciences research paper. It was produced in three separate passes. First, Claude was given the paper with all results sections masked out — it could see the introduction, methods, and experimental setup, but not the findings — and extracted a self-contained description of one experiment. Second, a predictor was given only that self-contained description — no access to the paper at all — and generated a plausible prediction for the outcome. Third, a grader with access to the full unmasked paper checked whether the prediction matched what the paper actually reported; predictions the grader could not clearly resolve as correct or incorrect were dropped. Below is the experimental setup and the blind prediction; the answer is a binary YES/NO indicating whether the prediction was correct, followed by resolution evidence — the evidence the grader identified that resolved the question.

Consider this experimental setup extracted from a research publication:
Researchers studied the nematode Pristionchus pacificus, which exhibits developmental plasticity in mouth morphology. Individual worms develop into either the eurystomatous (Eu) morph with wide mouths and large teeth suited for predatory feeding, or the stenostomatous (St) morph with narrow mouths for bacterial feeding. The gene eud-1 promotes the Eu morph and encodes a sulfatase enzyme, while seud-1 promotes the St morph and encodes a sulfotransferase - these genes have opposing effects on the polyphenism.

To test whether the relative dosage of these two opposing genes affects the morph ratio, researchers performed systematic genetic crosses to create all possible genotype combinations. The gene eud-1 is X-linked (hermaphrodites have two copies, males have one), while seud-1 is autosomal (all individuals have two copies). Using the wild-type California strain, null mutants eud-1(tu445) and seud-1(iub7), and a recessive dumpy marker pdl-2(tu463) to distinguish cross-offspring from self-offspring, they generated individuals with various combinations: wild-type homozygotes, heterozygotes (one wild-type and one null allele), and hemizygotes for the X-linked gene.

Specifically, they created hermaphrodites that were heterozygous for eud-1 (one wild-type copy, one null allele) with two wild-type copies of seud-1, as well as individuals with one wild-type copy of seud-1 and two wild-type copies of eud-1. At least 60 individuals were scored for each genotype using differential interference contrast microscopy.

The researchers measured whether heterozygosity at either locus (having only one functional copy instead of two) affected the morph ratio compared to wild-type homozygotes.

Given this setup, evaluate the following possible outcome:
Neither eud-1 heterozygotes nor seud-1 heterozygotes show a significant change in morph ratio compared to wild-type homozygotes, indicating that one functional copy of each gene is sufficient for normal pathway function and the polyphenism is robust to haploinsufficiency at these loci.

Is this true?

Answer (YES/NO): NO